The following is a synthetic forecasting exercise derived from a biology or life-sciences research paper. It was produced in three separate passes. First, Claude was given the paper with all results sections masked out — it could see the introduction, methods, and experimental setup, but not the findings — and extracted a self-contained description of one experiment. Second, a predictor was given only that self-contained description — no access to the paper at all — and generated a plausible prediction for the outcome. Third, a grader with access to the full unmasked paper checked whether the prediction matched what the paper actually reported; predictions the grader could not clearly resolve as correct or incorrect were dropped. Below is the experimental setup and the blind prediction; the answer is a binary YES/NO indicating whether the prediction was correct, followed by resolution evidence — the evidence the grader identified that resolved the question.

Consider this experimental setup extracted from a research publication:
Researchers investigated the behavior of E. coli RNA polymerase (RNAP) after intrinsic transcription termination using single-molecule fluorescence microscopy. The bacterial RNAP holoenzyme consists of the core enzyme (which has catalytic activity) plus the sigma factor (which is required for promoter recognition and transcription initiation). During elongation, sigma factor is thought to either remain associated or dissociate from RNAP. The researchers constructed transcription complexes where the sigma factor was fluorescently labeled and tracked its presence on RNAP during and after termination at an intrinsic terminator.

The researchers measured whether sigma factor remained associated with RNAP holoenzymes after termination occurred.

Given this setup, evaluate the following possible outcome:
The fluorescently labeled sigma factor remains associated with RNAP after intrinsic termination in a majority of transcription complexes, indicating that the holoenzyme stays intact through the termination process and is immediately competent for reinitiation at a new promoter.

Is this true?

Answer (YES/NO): YES